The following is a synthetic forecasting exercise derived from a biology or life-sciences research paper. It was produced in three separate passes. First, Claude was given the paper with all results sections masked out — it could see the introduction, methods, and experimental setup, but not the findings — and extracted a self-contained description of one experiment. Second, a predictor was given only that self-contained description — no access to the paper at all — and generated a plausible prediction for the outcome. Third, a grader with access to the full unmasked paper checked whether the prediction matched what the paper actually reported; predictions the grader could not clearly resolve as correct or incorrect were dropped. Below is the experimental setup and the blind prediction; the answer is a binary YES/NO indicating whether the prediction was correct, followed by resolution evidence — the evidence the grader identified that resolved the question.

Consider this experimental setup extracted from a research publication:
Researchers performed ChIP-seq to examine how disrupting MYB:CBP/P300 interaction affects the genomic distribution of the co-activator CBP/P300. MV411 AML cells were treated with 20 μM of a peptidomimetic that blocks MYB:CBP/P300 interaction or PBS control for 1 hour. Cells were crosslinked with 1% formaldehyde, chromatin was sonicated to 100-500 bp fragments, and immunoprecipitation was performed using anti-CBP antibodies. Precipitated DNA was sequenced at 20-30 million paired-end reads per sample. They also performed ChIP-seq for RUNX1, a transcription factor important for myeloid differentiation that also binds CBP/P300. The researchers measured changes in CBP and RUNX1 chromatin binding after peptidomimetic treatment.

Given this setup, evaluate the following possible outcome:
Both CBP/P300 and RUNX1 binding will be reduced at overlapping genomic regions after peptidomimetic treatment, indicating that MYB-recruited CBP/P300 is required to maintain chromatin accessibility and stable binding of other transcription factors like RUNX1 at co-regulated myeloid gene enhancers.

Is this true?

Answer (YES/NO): NO